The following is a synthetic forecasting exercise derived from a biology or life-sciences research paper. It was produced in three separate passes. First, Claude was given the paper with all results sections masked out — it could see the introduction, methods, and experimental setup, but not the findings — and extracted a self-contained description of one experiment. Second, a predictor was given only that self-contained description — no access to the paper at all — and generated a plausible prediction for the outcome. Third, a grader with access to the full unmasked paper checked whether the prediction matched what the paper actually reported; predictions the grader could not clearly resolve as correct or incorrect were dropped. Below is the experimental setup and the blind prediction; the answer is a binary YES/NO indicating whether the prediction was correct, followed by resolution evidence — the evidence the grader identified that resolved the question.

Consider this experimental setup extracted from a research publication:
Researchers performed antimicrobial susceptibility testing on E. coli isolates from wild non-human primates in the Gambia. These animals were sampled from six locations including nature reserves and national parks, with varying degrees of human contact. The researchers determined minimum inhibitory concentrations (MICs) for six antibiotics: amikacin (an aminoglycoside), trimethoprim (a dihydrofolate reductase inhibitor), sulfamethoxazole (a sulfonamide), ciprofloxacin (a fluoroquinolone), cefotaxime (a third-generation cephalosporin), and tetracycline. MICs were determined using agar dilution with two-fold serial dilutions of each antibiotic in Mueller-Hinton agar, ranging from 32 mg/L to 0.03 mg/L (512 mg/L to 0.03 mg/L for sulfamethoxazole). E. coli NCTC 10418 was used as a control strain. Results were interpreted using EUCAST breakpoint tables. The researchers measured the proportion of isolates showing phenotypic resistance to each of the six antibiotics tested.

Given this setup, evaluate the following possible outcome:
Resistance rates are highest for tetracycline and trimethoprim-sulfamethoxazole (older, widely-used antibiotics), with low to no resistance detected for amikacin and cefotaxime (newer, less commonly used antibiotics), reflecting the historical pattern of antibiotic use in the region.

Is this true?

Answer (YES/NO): NO